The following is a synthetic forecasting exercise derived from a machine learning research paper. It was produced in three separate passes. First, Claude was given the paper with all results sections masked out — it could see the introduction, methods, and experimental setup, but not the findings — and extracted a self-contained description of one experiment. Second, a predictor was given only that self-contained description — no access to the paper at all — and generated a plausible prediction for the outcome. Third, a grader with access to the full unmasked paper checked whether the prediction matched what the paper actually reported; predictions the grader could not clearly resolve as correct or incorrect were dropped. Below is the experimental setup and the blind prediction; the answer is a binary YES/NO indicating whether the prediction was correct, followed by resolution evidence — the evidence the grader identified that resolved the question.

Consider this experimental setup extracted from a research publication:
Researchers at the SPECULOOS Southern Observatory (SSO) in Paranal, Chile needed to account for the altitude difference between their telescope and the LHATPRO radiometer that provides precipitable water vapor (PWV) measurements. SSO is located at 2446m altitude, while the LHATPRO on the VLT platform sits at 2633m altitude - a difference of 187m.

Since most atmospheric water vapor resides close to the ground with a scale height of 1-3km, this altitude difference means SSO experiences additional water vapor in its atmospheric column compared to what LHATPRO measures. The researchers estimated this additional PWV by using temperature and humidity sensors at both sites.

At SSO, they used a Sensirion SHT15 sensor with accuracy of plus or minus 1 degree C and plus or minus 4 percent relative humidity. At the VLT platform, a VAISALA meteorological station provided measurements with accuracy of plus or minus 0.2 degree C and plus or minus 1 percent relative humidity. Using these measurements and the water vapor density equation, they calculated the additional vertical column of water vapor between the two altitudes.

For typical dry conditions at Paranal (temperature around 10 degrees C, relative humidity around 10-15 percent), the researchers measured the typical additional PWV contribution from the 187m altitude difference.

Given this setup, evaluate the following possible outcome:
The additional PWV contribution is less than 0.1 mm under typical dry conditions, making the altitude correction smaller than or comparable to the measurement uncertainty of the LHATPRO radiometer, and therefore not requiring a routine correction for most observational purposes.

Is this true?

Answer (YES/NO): NO